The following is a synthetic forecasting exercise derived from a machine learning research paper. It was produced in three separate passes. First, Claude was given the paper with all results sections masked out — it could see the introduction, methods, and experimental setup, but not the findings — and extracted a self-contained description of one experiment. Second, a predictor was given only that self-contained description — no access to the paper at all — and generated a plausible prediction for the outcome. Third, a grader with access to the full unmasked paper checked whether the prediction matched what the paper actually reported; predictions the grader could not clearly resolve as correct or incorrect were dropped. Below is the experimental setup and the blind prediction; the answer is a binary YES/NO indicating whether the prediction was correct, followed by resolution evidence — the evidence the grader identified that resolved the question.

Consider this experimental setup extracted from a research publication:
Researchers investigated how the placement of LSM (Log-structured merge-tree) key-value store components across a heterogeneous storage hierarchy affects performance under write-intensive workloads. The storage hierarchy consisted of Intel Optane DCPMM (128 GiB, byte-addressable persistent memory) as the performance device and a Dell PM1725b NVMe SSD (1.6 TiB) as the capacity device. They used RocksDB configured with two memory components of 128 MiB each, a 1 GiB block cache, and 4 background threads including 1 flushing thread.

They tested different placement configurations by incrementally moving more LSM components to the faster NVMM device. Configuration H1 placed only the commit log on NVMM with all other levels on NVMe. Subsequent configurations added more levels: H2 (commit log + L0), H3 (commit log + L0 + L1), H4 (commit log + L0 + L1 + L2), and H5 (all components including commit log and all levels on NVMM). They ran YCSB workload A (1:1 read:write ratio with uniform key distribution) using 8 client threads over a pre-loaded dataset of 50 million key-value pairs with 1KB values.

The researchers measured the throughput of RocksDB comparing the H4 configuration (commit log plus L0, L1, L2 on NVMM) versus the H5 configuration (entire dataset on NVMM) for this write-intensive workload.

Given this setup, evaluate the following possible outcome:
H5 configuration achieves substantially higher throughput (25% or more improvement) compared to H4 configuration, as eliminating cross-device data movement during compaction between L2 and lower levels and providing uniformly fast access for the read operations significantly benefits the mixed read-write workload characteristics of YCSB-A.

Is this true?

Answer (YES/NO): NO